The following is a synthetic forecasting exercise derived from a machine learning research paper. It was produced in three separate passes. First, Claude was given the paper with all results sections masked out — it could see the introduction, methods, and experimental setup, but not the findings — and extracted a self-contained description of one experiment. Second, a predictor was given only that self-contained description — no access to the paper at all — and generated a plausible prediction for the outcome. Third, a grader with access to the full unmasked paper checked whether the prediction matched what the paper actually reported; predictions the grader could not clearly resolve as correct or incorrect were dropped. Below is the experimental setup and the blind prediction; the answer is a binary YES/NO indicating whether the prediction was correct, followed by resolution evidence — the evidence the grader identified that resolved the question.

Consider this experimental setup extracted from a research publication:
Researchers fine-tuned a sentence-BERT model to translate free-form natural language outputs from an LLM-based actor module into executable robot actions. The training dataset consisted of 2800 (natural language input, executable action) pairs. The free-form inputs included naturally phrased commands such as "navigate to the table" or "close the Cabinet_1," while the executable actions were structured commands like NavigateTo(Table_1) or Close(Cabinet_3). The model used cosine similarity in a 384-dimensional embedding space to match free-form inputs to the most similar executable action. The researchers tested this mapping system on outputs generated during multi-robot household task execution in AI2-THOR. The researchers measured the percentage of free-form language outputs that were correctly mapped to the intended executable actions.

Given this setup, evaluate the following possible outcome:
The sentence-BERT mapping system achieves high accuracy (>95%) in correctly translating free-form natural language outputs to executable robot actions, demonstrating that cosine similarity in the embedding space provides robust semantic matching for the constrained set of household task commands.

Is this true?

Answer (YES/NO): YES